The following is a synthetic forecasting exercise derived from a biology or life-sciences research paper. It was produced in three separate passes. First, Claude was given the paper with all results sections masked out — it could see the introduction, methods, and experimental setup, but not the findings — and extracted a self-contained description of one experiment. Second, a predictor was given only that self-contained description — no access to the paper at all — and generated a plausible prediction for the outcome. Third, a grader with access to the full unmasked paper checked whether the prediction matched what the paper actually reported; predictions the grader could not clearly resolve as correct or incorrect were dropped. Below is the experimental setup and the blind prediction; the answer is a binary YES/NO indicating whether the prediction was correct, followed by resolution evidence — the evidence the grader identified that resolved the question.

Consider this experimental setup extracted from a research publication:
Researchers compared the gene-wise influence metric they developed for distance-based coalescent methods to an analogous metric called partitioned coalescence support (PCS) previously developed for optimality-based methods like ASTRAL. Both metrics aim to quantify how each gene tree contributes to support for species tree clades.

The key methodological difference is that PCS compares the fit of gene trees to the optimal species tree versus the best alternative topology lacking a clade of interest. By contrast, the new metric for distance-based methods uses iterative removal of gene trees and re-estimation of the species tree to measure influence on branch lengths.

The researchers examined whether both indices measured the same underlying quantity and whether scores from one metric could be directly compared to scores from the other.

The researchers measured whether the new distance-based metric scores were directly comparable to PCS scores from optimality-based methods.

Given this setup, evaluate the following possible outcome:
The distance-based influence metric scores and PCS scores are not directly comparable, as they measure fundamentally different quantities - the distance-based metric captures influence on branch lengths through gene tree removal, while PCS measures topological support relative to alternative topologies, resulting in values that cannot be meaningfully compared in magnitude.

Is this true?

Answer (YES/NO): YES